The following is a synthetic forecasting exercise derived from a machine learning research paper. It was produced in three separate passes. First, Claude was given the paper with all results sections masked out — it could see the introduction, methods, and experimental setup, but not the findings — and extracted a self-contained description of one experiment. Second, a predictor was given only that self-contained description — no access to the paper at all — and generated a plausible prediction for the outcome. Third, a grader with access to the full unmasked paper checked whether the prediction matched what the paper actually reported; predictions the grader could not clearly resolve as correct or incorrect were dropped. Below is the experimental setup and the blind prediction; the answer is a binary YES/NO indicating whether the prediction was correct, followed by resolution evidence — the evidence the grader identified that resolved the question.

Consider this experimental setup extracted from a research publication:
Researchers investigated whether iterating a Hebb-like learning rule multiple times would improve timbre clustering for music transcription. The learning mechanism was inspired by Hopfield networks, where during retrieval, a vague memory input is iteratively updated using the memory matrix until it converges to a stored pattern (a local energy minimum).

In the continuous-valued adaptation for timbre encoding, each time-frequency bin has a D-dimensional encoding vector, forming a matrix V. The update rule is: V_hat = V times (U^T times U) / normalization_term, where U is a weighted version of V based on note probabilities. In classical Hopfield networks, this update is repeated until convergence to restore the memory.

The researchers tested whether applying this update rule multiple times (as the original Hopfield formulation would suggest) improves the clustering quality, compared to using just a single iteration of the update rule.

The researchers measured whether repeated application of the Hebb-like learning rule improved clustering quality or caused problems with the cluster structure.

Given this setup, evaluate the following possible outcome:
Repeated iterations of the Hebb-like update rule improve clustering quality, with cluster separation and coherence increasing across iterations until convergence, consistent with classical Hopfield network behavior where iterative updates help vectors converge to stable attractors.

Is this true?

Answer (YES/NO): NO